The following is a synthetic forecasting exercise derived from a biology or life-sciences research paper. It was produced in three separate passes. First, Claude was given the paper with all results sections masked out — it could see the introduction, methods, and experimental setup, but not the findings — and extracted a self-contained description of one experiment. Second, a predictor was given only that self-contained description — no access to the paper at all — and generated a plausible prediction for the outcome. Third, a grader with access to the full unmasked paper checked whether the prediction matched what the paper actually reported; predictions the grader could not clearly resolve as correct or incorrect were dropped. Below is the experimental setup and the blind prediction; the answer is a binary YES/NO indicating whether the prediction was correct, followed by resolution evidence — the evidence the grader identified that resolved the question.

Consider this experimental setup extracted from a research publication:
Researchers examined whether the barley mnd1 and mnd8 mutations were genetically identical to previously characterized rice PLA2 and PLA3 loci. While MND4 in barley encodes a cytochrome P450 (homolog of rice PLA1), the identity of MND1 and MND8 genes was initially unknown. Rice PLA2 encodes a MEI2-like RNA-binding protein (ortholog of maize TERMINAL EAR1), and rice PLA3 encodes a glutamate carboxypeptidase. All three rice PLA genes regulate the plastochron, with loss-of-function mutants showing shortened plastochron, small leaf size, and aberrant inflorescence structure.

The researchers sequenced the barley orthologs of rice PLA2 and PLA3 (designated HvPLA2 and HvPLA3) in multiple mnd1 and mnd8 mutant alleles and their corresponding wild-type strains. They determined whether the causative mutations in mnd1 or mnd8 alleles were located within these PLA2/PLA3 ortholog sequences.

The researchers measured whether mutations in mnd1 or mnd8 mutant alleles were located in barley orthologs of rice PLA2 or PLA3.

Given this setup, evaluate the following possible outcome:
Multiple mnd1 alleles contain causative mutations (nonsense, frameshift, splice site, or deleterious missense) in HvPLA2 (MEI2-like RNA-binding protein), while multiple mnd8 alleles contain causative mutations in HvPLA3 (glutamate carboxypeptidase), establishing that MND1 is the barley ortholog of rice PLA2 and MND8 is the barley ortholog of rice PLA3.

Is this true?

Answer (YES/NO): NO